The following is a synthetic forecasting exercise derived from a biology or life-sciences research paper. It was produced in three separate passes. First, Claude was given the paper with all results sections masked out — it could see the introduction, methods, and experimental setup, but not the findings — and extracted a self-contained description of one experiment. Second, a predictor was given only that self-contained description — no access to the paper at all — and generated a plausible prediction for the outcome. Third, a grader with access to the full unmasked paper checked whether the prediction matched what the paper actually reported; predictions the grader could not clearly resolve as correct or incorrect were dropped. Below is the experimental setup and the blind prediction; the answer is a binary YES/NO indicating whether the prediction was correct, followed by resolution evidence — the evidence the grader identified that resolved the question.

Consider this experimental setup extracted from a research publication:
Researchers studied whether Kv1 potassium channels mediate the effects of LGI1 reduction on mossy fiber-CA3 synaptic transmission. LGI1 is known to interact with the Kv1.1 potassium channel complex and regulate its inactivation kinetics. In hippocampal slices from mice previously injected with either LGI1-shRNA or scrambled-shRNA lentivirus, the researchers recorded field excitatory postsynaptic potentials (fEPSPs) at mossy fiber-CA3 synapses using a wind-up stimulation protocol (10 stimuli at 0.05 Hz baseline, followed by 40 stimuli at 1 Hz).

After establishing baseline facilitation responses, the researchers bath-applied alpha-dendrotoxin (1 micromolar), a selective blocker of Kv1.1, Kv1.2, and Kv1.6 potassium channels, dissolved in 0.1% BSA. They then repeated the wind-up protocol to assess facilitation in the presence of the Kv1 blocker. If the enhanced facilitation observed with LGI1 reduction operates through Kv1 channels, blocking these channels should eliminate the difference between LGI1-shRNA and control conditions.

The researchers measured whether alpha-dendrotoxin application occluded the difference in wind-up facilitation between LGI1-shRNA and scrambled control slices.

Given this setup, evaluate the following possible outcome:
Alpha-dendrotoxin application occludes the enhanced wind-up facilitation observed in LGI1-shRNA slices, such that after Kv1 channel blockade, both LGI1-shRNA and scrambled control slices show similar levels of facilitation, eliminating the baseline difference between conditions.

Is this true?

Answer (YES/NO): YES